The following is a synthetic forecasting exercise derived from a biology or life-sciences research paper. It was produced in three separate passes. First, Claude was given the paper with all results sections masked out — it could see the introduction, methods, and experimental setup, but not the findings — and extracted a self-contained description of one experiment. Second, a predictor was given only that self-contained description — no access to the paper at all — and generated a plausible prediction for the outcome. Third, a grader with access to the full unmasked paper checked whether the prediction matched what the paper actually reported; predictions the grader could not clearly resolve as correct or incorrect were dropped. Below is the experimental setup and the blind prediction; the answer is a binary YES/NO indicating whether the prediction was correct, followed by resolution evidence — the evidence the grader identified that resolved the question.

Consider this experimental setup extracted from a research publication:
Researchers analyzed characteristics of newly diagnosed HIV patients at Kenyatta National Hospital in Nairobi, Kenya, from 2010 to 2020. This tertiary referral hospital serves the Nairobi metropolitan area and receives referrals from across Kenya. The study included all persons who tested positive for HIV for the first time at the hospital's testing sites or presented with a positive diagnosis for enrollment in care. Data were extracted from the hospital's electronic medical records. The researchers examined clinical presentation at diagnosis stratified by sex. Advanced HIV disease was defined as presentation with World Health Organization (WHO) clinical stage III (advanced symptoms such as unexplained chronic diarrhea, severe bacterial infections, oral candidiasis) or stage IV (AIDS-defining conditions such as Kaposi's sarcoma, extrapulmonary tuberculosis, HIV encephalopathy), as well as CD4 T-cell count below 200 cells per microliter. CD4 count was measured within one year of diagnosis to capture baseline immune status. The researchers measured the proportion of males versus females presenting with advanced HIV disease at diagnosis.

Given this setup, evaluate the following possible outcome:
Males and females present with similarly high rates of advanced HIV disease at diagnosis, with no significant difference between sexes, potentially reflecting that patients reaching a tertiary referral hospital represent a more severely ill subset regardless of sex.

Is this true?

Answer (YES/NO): NO